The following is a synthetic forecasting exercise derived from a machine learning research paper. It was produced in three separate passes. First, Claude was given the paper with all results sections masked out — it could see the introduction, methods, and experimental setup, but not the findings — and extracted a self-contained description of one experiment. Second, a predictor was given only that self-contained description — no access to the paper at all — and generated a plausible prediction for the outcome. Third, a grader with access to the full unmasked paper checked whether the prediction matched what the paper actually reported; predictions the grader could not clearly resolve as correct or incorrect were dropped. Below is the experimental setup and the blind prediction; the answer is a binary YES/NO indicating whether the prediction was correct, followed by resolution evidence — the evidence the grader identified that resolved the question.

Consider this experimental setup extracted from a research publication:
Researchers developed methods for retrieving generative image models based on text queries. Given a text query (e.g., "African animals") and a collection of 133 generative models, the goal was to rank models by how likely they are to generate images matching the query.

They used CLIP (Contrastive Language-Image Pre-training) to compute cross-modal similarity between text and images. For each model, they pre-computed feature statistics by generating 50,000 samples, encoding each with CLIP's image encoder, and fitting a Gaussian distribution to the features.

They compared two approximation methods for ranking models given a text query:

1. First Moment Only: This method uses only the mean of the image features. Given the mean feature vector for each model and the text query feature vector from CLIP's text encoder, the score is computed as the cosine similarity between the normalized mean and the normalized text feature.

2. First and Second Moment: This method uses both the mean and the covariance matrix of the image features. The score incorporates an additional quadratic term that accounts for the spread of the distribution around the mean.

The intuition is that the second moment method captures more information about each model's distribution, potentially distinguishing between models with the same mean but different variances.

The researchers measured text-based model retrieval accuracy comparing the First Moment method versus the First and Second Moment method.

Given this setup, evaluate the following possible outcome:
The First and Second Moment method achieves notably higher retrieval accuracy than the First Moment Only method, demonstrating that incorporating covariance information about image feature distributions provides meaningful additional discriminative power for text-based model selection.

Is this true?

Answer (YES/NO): NO